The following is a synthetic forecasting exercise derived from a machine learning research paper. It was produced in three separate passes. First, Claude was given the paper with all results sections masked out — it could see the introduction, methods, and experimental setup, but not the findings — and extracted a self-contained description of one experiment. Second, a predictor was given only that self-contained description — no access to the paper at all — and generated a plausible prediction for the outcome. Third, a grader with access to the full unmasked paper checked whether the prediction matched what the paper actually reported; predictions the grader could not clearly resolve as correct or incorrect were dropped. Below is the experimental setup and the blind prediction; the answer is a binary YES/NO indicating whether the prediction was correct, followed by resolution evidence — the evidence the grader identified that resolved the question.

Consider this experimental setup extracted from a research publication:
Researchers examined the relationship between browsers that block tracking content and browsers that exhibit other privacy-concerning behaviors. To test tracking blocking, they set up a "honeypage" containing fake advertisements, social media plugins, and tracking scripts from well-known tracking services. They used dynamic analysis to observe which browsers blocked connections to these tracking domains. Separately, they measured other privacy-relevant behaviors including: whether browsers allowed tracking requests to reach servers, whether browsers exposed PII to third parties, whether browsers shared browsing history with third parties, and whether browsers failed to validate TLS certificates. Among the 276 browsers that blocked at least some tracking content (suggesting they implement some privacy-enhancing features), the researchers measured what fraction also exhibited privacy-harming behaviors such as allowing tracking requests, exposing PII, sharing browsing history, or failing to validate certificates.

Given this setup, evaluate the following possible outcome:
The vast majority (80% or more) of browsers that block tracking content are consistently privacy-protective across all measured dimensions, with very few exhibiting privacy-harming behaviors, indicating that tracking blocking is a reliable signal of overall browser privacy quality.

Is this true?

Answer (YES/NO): NO